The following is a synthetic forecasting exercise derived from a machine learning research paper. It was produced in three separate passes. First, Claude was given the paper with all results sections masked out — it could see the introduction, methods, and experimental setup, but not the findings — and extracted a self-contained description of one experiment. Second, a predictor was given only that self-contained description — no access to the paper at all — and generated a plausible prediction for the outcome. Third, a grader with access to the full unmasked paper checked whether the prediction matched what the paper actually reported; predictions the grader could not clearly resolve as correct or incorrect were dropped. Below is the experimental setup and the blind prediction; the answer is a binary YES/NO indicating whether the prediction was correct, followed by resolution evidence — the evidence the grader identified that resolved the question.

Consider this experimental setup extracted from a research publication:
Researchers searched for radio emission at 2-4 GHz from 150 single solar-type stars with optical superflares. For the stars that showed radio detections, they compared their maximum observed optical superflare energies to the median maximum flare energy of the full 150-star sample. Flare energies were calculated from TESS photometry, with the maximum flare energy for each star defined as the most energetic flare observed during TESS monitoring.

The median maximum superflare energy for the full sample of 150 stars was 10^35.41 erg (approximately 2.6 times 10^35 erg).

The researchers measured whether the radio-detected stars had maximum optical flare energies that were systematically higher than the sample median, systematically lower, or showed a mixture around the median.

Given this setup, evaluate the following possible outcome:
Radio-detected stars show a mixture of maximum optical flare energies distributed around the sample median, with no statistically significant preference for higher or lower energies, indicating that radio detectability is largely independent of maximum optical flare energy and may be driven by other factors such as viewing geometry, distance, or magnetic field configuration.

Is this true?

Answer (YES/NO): NO